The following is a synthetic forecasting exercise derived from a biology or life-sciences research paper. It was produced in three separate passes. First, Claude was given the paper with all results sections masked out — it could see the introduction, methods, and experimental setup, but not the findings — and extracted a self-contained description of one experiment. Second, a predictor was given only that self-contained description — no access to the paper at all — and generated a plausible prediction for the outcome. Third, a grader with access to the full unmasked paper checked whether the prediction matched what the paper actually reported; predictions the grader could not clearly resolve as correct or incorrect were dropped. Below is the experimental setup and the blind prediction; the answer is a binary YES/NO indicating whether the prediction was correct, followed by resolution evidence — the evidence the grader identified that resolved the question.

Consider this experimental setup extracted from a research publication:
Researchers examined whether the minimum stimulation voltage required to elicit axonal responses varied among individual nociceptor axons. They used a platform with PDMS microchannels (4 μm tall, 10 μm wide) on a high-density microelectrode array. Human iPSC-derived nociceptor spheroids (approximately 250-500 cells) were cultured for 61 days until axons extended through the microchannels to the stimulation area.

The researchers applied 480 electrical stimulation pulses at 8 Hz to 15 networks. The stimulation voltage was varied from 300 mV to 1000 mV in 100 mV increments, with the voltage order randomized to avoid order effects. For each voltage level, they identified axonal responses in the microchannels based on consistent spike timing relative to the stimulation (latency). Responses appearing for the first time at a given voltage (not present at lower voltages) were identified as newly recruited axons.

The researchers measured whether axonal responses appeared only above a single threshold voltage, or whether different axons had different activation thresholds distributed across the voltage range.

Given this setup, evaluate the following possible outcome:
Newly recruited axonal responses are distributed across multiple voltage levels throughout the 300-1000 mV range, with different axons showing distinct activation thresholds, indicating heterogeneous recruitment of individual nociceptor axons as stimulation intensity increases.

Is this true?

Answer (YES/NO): YES